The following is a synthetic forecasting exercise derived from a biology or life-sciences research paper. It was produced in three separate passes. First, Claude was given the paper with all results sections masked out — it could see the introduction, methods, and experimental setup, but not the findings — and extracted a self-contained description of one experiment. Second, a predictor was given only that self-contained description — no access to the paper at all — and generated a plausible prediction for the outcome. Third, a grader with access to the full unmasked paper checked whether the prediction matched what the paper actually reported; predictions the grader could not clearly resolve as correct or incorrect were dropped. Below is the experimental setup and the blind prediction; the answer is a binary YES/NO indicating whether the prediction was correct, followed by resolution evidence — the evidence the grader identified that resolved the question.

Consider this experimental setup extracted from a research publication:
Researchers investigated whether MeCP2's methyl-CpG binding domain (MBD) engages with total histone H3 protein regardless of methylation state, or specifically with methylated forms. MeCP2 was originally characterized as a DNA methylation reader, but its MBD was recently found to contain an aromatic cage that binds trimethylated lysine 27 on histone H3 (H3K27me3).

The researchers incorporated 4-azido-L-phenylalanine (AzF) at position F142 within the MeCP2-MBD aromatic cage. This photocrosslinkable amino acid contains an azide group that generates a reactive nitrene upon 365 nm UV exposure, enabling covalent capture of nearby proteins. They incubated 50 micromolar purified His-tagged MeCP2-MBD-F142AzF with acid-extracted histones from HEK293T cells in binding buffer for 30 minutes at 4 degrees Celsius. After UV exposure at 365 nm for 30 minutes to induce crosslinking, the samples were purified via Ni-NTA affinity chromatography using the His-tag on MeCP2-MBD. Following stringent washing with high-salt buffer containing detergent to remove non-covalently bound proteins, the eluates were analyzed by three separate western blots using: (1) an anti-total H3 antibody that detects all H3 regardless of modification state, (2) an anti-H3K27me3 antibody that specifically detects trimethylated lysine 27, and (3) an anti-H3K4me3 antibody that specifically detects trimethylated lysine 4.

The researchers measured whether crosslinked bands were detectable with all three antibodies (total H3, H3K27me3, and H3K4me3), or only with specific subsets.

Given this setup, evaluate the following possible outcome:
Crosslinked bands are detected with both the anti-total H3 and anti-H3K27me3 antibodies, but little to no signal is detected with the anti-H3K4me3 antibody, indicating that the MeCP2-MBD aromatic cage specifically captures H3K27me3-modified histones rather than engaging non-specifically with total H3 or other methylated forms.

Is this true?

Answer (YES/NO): NO